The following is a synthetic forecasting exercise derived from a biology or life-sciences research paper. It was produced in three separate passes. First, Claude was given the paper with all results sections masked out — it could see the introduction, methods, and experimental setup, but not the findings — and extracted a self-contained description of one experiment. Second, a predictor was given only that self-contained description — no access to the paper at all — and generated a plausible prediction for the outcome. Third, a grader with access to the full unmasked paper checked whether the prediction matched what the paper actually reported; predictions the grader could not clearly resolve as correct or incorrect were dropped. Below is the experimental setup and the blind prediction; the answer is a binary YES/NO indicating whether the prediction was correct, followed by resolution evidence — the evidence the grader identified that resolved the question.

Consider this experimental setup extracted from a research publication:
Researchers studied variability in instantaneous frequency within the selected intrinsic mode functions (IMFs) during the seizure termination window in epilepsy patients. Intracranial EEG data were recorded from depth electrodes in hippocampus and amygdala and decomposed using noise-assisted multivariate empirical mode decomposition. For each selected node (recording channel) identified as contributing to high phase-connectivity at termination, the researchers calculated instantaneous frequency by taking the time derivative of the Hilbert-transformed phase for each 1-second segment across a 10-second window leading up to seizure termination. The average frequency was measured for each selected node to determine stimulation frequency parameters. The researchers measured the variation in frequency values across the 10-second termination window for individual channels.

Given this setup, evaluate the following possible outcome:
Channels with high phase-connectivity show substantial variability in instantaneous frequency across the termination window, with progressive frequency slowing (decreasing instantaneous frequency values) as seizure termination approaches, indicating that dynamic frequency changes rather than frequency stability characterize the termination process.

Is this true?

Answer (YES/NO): NO